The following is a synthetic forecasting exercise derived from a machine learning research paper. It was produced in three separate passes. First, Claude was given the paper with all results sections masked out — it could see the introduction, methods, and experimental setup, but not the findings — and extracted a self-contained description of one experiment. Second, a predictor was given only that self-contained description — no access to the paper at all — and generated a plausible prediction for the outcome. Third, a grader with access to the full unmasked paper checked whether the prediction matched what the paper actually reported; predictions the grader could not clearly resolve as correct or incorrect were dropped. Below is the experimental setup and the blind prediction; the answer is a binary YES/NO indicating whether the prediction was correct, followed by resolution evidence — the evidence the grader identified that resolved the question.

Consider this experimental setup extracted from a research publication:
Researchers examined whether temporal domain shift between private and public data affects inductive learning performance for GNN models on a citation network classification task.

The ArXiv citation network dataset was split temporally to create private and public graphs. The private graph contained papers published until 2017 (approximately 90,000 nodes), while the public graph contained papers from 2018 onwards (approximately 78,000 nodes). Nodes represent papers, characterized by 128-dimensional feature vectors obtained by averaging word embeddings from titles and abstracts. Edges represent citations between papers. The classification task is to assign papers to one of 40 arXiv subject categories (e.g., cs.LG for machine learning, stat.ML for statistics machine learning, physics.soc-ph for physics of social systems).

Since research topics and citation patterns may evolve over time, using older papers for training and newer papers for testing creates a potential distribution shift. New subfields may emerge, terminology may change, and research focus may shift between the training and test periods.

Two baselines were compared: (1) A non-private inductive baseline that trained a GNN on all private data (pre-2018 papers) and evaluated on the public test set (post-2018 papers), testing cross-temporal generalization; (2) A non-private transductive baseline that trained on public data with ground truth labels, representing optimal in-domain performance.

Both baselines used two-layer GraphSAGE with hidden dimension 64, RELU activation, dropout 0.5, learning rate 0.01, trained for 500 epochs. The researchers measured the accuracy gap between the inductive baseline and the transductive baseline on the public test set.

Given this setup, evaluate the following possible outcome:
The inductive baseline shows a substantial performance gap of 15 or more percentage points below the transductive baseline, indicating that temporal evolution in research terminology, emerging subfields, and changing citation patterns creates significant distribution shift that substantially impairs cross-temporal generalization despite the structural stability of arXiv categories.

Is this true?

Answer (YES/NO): NO